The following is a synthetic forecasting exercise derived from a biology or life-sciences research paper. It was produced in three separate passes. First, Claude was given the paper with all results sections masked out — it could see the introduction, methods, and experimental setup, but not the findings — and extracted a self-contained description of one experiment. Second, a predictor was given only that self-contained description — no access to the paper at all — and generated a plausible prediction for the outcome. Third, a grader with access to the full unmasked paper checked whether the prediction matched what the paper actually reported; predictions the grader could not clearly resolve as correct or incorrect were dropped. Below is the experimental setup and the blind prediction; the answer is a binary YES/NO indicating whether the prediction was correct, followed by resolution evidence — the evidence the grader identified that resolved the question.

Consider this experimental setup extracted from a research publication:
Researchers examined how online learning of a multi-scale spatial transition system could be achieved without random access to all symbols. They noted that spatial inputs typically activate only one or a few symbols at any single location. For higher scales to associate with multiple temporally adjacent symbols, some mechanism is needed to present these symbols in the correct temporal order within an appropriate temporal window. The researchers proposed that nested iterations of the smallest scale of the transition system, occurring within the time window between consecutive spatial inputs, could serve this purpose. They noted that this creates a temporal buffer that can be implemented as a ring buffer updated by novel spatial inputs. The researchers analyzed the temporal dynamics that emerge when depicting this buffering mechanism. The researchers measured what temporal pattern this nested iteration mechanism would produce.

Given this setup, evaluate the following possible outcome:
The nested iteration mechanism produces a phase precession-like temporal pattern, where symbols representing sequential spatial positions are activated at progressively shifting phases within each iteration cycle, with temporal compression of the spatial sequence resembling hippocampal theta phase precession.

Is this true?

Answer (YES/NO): NO